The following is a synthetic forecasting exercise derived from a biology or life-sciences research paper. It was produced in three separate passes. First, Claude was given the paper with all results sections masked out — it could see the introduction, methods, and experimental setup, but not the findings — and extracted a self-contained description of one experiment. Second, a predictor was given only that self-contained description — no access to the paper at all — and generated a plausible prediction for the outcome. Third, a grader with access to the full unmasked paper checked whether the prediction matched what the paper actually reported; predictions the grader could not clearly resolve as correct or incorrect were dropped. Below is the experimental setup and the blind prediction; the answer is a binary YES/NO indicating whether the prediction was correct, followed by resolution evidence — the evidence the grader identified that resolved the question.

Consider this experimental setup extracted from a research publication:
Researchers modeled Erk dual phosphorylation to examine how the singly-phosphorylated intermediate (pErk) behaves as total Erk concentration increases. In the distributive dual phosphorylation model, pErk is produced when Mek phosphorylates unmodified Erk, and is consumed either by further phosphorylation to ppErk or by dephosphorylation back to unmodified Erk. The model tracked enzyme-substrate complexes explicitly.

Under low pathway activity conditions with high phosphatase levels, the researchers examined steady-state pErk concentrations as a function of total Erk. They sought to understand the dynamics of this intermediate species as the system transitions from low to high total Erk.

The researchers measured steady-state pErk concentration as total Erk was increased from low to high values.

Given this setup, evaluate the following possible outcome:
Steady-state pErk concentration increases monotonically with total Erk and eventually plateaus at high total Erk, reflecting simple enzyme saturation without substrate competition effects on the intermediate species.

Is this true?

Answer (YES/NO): YES